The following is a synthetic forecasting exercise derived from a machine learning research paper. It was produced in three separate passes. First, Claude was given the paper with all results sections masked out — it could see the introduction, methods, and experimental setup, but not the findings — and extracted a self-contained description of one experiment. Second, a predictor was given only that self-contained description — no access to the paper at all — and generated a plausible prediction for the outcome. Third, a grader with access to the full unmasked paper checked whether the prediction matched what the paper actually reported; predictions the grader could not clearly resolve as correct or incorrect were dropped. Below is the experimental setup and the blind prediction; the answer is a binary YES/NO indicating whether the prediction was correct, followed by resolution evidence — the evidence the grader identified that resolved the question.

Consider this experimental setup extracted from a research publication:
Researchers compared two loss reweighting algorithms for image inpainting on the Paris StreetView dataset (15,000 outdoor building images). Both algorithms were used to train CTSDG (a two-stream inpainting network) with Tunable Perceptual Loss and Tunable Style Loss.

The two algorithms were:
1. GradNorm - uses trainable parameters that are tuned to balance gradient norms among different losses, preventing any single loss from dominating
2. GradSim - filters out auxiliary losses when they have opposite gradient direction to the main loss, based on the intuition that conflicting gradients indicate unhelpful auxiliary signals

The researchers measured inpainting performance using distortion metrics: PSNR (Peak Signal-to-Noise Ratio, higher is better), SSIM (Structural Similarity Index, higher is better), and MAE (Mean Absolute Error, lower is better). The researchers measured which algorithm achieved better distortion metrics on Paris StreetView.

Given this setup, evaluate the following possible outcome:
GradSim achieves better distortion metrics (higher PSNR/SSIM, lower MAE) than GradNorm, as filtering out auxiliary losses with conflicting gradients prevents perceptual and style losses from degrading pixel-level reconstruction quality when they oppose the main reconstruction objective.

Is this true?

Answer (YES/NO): NO